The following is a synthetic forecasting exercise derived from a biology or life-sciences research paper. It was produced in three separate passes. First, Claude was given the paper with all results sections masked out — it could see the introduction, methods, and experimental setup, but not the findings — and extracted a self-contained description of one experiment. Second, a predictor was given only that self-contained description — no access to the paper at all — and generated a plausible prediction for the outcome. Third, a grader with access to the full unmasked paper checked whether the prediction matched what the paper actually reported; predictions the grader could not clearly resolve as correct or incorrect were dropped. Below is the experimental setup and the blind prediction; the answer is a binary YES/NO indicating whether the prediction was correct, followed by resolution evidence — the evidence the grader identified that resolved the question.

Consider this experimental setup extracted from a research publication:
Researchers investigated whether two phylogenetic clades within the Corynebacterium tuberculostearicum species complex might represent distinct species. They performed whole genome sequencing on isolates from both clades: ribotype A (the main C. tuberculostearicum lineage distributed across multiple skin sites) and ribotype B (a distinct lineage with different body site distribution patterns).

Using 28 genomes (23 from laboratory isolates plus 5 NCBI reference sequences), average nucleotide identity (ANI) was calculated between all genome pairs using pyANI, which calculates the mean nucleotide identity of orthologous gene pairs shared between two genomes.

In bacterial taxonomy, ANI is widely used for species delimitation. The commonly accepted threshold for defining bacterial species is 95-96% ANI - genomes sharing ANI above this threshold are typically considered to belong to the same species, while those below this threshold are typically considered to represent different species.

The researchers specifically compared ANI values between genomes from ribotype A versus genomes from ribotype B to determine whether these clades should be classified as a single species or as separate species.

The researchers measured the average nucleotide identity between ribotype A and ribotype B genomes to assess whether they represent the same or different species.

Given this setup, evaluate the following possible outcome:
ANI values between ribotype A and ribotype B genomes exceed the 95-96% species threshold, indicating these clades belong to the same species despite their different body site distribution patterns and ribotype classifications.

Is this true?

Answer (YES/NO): NO